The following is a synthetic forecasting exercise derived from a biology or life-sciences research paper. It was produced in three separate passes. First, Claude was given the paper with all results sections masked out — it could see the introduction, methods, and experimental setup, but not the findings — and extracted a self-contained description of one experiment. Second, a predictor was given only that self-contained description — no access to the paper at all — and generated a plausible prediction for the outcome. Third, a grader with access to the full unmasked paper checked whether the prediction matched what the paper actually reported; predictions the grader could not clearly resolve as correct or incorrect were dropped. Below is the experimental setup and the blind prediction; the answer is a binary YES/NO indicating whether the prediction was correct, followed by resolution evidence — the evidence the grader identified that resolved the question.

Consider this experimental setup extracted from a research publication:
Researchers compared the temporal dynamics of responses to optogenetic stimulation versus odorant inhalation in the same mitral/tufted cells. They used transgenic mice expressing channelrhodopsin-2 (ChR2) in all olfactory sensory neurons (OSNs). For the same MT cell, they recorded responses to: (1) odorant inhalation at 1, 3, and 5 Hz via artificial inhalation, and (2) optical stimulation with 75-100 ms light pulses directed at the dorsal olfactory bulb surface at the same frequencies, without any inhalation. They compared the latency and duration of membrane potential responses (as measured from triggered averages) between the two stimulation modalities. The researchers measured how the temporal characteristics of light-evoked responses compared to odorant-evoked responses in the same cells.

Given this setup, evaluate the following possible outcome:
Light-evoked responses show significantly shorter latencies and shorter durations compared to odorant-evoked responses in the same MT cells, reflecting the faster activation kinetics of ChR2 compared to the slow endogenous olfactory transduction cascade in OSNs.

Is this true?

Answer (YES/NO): YES